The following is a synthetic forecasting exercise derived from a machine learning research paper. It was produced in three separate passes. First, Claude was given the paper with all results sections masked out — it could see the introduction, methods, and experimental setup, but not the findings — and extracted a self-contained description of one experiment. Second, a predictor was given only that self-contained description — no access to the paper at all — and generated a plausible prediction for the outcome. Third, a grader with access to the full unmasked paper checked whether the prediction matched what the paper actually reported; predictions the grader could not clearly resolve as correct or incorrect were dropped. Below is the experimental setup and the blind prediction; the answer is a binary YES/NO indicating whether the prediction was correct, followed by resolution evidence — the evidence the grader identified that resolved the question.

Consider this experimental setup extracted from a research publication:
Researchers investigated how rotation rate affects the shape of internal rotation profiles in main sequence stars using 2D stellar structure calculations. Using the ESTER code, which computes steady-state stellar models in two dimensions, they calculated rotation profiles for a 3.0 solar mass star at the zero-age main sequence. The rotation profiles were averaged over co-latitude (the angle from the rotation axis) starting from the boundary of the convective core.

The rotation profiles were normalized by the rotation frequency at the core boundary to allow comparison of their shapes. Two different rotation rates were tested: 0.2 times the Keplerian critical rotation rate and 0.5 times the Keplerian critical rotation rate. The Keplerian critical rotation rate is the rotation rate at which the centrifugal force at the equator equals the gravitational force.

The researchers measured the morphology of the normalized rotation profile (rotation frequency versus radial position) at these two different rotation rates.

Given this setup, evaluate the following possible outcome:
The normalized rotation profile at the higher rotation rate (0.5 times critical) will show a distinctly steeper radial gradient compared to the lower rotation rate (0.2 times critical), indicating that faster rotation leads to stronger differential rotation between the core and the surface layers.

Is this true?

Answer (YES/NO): NO